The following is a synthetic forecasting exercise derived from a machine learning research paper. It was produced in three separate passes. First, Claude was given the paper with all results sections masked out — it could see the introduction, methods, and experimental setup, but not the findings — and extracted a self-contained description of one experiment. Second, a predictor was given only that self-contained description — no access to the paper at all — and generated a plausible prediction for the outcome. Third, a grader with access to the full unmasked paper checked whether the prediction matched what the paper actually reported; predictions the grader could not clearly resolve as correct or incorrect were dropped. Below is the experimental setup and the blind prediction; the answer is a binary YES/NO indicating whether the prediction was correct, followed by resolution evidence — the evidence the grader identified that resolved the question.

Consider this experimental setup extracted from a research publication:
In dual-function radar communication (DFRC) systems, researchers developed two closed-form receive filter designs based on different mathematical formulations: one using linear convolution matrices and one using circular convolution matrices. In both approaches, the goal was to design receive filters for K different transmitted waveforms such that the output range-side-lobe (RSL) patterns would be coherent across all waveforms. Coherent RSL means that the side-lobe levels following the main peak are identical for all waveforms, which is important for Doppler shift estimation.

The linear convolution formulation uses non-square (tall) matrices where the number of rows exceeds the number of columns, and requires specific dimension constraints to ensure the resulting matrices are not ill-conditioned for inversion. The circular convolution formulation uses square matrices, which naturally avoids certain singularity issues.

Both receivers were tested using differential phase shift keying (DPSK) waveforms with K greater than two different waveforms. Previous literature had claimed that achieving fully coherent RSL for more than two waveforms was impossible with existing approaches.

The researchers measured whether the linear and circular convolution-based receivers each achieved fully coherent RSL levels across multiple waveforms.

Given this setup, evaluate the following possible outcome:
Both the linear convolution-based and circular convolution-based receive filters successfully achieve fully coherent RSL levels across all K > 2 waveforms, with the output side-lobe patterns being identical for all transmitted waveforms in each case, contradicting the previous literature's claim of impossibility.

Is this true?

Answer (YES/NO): YES